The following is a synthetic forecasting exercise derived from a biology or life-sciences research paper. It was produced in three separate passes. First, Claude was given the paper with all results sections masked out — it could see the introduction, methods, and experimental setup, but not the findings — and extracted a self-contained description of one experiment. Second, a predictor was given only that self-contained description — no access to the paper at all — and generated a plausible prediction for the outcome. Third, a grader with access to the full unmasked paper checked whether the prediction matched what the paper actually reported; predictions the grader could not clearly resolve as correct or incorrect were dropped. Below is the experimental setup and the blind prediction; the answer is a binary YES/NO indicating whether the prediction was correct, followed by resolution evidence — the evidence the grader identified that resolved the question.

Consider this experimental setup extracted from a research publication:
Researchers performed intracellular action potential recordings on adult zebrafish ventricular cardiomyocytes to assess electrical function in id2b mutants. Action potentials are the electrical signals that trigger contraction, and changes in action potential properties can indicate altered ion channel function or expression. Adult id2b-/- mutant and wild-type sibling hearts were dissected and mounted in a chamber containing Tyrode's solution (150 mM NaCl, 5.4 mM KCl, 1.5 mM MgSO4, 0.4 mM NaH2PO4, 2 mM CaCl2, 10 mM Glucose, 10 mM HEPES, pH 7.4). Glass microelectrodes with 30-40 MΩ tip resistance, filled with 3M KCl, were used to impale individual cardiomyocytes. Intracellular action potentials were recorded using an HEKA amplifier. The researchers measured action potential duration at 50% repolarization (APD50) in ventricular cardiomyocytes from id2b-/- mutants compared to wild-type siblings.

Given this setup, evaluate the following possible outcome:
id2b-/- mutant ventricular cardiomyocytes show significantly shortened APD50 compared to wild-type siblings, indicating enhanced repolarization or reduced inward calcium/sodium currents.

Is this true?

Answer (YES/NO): YES